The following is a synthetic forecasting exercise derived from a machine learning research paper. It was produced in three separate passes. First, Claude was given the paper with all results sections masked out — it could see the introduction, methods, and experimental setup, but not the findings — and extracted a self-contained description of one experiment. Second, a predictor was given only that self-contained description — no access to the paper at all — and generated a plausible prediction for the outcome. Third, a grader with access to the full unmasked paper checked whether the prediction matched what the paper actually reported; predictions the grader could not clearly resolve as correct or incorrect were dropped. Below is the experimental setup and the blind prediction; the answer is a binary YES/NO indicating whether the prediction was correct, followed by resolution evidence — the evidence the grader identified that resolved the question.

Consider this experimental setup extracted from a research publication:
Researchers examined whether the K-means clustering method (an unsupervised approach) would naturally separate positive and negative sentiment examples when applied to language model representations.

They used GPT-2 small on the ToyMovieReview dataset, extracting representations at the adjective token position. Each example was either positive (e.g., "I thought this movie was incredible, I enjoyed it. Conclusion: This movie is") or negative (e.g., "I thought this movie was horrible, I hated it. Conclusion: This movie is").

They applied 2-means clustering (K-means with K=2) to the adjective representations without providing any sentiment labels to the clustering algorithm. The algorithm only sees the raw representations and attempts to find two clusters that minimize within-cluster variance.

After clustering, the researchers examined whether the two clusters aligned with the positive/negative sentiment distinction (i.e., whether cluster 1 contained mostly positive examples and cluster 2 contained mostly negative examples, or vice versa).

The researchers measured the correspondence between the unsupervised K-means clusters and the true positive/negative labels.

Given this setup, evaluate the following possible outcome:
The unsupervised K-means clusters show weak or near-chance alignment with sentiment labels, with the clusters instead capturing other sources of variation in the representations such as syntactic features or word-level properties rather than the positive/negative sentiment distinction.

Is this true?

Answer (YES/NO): NO